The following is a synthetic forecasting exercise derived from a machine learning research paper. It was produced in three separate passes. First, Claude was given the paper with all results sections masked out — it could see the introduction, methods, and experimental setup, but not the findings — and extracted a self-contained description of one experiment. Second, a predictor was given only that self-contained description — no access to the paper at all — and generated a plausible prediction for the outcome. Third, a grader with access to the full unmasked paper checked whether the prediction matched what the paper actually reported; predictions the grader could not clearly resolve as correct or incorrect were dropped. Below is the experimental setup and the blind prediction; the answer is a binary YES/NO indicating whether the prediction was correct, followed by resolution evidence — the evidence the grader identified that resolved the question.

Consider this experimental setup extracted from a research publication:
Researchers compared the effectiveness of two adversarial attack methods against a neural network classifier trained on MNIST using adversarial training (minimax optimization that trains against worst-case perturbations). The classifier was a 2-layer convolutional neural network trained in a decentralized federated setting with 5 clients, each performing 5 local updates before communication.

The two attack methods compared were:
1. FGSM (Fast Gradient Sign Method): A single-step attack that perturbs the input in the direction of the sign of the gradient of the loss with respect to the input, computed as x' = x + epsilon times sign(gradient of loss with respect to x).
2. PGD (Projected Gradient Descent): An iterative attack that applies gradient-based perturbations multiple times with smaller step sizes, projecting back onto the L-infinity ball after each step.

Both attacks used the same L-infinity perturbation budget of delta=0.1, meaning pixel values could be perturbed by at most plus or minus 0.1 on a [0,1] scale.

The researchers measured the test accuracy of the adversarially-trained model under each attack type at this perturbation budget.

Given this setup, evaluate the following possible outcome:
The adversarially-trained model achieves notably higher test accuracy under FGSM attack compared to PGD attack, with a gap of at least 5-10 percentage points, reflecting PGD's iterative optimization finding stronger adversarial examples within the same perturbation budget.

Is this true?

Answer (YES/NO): NO